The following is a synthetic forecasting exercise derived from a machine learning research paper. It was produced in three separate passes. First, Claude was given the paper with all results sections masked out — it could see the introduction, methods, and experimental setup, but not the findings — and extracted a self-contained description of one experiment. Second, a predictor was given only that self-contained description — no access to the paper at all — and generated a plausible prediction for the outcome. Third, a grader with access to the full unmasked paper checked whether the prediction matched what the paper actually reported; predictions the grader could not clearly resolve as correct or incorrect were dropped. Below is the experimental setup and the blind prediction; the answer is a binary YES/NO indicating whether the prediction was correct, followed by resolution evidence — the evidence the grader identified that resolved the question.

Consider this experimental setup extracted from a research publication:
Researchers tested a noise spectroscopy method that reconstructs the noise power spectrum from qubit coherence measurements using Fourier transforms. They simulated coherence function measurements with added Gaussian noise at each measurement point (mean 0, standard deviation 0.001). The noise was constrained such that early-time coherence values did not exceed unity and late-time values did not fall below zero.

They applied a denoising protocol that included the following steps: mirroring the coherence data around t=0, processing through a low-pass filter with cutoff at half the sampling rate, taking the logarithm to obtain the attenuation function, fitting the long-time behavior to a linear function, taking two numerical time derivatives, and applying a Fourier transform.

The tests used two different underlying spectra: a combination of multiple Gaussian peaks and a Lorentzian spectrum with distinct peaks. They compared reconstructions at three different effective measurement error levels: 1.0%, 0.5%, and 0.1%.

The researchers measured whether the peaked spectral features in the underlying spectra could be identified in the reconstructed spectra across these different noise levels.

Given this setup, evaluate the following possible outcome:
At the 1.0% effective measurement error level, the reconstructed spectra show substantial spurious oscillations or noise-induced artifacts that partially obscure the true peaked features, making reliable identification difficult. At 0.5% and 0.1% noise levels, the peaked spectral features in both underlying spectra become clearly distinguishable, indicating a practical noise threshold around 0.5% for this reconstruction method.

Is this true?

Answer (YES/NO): NO